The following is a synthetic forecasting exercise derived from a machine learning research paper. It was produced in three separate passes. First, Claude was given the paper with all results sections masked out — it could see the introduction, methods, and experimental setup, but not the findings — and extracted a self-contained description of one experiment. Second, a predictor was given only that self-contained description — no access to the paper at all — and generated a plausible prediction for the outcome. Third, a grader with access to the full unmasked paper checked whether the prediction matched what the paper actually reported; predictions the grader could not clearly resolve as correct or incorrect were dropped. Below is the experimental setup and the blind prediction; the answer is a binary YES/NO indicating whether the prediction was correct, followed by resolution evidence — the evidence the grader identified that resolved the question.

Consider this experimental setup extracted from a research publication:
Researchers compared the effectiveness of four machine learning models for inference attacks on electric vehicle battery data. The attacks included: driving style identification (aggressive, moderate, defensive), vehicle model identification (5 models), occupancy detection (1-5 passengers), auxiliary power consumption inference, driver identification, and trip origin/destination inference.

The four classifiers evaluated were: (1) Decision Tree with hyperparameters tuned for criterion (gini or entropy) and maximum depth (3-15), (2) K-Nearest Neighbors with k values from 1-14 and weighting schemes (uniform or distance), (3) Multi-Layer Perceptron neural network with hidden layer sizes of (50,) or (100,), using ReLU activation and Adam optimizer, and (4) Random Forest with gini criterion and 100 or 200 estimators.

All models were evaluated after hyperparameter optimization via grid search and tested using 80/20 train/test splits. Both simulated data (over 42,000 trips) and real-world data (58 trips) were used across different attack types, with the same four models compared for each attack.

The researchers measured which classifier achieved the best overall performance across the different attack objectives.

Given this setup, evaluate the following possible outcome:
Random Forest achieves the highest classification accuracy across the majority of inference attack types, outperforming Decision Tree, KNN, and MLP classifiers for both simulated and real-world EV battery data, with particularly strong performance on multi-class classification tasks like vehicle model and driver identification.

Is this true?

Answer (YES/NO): YES